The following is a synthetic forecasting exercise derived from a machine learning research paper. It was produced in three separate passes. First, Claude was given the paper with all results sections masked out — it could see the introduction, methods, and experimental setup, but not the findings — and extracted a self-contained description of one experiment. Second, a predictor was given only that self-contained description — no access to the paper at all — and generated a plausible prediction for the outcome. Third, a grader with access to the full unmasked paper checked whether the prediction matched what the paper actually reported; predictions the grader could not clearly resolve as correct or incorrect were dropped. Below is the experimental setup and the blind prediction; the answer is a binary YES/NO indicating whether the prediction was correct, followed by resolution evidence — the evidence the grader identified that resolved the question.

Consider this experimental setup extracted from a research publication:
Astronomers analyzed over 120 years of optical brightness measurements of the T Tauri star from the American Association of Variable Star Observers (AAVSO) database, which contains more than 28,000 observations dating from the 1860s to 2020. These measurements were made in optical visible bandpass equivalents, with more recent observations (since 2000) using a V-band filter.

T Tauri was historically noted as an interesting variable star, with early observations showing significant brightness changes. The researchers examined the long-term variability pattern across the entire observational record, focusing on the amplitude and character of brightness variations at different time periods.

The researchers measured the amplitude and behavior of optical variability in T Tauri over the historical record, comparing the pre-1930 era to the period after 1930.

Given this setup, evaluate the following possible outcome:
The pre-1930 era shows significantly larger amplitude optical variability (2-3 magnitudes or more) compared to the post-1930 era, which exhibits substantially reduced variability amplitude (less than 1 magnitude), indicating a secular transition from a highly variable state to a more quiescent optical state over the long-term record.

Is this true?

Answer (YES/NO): YES